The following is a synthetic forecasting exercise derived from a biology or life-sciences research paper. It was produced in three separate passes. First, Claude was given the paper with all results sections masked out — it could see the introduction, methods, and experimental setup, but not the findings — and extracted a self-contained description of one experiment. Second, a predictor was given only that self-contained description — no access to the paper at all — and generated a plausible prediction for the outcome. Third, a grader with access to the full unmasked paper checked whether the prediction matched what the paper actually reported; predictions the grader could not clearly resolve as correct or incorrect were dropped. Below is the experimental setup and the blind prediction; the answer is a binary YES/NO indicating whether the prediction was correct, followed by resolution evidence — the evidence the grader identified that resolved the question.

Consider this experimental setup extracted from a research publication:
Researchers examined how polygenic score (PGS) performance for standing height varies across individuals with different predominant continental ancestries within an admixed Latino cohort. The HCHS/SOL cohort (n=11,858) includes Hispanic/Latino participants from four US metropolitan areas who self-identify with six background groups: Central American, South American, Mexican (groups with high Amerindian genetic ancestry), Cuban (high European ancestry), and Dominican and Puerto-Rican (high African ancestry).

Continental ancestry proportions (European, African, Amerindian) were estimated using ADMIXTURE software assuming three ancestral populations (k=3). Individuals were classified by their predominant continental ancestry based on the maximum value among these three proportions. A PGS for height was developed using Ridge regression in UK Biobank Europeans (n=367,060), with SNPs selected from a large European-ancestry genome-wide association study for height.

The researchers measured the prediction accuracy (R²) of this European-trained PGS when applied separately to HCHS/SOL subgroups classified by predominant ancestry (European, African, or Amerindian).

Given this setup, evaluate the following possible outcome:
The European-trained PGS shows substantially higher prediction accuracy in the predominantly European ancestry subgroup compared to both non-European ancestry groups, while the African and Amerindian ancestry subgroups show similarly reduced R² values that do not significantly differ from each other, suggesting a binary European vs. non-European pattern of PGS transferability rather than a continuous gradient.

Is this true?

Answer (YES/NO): NO